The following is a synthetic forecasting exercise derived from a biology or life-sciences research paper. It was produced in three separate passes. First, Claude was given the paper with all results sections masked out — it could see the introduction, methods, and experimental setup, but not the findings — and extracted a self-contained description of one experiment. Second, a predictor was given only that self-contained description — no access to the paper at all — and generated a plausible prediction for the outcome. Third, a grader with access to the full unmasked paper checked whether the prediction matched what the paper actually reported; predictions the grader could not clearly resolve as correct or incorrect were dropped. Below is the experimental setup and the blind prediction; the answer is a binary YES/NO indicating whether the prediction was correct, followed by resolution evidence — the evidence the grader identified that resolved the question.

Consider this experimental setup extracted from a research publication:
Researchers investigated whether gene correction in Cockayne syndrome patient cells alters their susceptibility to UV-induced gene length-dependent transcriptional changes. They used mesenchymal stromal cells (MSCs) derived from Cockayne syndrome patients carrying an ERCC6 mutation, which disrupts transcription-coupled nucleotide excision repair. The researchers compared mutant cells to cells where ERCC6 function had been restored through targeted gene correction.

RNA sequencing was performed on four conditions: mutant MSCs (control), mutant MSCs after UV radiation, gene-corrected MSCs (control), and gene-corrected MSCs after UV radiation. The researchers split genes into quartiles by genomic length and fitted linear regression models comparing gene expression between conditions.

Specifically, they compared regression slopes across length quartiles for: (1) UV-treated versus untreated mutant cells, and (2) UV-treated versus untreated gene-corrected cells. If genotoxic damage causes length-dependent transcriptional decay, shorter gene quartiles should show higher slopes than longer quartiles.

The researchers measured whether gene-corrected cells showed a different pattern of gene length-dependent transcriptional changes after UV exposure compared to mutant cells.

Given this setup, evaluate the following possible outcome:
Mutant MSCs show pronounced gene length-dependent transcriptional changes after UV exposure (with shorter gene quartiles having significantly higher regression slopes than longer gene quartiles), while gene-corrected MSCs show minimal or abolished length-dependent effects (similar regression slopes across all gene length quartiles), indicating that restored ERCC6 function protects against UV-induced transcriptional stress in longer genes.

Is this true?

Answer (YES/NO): NO